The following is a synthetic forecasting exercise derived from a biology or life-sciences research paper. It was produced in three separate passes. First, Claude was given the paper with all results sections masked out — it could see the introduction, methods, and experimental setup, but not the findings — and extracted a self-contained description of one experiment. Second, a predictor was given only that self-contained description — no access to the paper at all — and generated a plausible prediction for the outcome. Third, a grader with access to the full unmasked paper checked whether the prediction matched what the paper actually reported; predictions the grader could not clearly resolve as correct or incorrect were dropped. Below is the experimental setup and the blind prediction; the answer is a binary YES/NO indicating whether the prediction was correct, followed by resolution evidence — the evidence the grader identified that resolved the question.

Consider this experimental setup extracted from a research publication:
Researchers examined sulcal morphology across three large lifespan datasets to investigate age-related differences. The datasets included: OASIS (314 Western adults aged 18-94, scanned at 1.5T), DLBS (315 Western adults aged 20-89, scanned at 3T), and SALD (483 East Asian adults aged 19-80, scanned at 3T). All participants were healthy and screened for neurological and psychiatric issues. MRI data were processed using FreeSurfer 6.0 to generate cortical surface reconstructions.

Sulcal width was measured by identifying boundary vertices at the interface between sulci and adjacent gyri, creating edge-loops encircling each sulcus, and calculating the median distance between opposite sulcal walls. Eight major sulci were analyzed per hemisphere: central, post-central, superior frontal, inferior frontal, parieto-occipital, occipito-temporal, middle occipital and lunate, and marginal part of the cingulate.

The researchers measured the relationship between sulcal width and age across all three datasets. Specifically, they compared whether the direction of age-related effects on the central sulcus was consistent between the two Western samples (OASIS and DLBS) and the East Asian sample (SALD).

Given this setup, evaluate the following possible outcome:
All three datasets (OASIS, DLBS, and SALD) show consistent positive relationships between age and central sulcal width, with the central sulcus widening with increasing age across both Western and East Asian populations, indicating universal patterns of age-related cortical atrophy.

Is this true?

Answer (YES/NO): NO